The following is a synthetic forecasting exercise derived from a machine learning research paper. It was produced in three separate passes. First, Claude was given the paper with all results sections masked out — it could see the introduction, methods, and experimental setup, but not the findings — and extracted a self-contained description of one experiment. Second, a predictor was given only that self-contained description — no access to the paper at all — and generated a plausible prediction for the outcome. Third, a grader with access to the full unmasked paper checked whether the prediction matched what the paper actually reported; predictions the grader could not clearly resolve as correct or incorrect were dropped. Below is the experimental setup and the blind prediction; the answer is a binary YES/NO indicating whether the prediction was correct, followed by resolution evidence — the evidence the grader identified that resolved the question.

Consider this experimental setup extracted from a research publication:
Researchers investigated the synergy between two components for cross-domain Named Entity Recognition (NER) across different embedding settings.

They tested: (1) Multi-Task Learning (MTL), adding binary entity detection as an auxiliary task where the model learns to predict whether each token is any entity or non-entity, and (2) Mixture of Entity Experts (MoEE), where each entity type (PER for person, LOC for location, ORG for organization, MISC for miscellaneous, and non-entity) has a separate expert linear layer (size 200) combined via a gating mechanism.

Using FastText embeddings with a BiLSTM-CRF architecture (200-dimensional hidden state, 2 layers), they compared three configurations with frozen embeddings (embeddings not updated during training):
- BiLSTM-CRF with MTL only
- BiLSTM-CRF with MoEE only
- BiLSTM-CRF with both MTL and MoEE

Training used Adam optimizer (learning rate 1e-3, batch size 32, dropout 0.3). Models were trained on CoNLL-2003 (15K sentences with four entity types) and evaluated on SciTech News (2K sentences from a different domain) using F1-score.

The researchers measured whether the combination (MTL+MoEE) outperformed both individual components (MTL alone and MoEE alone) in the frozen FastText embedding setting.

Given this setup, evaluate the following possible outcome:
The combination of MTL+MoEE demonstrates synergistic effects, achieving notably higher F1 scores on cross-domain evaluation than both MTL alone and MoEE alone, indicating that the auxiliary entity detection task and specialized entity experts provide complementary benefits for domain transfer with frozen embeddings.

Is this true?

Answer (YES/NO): NO